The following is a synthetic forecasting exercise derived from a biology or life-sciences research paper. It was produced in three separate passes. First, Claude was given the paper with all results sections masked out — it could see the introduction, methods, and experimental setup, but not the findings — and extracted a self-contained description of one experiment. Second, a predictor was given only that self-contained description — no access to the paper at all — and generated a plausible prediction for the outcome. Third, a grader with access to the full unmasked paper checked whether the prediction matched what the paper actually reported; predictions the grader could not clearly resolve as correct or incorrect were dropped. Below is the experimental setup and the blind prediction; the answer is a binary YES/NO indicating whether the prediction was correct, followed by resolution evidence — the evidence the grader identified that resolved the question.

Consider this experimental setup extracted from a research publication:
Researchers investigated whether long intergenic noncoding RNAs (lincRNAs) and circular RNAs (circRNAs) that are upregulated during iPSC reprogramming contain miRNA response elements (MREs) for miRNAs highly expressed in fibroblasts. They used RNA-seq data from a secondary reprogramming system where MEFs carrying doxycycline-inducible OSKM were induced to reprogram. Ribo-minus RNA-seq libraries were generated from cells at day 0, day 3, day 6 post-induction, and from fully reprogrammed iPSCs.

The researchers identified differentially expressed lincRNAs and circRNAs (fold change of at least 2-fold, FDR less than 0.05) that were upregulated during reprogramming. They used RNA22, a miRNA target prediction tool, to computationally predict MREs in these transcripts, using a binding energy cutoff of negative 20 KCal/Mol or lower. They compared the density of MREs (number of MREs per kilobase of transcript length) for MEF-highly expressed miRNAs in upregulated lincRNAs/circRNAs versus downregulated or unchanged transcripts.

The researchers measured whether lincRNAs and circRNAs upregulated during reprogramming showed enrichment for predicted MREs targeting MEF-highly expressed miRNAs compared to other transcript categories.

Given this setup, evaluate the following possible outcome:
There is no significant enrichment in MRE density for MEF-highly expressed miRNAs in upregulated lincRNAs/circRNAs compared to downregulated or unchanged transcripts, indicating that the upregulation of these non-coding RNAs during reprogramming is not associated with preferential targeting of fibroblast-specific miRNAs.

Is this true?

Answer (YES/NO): NO